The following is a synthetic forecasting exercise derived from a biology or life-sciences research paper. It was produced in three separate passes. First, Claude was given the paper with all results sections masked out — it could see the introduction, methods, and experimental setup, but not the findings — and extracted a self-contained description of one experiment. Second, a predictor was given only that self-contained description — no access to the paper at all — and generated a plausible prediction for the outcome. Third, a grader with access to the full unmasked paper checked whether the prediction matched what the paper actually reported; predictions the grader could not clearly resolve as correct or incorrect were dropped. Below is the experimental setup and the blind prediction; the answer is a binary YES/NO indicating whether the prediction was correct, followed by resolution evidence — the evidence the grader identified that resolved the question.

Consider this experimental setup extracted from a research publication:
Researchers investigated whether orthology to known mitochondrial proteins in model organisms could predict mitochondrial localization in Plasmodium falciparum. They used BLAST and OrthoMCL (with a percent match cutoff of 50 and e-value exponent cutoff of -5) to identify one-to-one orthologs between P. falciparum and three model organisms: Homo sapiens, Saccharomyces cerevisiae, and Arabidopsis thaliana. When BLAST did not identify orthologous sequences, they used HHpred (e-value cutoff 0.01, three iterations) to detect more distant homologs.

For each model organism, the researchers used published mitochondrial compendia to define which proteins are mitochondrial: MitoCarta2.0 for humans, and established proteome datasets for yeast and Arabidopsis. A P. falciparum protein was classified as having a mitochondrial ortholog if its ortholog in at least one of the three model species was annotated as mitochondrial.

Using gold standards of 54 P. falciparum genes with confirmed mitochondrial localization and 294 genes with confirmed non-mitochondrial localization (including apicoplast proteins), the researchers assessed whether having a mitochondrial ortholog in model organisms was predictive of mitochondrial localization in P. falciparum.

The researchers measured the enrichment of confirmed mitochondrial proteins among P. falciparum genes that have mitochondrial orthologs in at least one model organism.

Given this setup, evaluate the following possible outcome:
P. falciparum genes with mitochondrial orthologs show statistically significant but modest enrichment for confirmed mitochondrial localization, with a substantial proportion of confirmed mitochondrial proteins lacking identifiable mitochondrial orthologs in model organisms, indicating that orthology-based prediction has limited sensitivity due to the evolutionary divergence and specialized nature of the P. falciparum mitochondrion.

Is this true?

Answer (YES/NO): NO